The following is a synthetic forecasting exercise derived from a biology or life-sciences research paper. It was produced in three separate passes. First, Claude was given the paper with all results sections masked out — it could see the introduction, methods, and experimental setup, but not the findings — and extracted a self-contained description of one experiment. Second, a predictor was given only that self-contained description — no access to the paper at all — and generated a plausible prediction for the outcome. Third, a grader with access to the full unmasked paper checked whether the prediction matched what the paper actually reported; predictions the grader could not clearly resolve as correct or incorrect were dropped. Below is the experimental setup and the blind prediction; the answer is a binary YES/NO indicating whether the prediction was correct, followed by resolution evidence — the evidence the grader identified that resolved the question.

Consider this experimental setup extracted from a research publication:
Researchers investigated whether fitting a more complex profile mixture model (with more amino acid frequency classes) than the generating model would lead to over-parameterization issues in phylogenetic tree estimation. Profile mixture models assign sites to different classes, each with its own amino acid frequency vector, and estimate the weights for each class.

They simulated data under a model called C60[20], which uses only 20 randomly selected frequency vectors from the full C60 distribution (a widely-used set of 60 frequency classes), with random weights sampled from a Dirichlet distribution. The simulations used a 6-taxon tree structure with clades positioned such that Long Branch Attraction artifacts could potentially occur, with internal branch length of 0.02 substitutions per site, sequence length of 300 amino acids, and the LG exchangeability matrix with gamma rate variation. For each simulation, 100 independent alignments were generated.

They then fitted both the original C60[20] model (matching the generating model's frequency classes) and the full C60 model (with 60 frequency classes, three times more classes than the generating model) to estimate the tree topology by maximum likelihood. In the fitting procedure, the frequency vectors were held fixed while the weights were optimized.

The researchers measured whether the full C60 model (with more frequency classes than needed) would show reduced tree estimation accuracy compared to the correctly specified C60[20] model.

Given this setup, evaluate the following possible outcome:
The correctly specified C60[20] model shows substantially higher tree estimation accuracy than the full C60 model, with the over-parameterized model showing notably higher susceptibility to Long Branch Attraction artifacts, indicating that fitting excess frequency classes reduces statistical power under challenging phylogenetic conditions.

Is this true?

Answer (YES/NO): NO